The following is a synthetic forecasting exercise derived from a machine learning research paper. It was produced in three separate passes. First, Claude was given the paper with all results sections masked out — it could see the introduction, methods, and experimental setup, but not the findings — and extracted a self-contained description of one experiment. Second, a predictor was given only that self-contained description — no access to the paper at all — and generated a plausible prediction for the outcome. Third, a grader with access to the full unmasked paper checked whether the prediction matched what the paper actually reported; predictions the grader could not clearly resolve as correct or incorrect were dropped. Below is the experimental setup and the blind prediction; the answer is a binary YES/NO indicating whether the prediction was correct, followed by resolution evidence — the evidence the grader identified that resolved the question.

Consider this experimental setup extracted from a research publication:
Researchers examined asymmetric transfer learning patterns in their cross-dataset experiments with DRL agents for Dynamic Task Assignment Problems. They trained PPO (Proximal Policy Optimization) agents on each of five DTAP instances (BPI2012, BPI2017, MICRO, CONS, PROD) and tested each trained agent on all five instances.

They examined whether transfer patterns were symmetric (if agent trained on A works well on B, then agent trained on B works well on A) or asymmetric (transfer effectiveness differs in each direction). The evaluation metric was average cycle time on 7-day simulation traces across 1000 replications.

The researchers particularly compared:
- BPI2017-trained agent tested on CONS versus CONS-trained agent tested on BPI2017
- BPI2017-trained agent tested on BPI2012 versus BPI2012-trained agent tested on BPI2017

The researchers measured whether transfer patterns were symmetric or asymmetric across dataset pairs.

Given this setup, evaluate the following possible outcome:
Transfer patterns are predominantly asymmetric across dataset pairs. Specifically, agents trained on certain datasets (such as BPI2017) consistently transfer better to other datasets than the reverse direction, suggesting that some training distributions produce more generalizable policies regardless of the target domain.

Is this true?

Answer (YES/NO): YES